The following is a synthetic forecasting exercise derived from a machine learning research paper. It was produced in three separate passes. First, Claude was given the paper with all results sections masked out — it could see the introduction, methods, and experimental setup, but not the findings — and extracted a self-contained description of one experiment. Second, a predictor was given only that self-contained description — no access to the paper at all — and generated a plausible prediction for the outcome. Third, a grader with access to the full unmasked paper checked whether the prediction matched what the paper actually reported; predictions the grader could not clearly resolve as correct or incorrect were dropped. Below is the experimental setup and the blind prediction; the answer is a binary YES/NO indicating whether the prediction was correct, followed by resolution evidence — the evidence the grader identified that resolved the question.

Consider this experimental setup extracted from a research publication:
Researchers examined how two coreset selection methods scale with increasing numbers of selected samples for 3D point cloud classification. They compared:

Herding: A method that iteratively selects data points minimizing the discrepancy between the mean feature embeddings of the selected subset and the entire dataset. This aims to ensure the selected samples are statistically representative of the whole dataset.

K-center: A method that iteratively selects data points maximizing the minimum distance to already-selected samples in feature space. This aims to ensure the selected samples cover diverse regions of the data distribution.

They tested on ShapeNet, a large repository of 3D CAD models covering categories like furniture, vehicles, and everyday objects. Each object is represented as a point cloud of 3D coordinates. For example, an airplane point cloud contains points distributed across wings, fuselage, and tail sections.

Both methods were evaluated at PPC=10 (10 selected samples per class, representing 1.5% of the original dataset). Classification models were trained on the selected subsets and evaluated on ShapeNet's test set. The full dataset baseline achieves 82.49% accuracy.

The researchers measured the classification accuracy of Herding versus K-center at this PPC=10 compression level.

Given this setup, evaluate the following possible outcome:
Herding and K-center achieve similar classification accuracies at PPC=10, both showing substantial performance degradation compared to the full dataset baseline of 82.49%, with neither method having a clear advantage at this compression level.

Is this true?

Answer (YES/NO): NO